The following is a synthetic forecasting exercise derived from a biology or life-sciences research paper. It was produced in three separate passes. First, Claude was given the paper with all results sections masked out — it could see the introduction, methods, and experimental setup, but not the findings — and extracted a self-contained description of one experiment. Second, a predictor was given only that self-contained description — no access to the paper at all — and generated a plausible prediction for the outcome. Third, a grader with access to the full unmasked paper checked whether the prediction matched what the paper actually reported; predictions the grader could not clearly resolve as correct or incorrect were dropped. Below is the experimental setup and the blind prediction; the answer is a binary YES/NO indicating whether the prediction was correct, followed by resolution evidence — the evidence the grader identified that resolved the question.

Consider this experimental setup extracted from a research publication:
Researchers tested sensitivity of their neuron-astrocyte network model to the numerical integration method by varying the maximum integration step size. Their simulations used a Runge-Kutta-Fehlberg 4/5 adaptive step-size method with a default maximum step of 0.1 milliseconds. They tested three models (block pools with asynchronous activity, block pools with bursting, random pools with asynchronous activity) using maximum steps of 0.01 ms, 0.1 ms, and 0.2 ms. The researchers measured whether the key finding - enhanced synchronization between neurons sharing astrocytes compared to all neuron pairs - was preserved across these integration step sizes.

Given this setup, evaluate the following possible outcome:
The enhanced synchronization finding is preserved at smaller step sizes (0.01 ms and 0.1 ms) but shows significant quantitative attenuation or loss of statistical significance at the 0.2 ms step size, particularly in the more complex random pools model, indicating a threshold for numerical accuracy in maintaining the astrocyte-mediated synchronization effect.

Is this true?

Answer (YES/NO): NO